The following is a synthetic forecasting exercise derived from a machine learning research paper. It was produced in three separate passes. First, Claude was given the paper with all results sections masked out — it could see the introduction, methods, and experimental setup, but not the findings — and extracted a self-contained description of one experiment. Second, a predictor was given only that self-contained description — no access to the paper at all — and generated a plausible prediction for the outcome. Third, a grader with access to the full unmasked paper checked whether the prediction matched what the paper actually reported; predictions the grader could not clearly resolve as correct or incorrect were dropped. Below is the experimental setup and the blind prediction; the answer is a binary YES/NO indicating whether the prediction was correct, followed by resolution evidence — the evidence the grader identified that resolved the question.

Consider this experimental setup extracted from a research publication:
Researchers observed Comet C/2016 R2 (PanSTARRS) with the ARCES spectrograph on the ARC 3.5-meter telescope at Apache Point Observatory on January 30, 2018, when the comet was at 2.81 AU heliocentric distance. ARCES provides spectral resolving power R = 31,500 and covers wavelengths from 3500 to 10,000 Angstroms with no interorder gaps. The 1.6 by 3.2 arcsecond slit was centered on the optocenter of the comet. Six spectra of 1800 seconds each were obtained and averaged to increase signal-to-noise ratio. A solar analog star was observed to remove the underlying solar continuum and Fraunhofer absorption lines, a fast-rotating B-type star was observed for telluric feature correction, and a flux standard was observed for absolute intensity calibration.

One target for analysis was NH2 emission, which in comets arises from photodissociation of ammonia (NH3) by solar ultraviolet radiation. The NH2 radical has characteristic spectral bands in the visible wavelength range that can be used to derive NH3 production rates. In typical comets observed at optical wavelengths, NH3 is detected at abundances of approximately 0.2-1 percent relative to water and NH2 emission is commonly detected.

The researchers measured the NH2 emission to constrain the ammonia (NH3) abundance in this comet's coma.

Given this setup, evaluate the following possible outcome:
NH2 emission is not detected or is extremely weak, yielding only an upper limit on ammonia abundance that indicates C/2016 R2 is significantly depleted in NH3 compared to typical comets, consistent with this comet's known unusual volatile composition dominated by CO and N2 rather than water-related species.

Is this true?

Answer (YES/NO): YES